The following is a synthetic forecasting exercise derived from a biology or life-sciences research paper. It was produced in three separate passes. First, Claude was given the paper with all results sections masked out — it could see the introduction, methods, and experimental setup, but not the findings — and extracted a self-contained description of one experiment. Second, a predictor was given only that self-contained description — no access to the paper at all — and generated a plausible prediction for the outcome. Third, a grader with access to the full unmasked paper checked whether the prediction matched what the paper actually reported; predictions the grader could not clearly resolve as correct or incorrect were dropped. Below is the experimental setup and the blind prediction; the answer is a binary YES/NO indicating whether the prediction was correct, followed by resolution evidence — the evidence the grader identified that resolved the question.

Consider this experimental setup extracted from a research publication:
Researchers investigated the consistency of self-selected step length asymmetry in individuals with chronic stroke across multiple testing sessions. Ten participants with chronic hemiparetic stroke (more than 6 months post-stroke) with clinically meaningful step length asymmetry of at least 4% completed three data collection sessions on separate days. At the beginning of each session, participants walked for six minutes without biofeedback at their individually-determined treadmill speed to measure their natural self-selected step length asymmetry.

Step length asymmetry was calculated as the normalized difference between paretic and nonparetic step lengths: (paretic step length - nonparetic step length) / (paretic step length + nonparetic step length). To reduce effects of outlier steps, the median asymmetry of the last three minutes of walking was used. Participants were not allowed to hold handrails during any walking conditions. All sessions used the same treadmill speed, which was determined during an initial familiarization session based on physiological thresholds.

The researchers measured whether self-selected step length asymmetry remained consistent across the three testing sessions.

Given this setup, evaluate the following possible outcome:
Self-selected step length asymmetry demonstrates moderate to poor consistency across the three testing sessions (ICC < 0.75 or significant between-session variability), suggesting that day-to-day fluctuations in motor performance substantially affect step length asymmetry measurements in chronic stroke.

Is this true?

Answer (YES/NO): NO